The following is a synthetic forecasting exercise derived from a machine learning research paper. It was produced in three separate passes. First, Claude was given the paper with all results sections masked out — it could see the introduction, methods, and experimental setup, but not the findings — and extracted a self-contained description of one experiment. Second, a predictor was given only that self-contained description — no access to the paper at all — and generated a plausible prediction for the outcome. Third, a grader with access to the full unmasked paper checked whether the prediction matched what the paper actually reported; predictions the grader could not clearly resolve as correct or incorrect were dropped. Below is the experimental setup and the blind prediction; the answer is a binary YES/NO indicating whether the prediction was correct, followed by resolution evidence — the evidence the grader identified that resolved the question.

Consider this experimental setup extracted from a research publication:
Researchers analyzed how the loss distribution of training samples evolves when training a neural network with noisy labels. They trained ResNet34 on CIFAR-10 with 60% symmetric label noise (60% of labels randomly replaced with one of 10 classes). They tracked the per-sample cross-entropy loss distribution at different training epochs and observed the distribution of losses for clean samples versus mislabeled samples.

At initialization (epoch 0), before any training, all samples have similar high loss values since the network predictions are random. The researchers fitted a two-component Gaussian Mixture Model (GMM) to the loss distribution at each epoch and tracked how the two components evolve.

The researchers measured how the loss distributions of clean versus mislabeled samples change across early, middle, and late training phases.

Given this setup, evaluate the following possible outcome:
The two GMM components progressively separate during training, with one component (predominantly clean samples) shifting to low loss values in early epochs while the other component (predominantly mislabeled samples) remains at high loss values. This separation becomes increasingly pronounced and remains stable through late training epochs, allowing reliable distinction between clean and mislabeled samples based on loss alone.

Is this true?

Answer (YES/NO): NO